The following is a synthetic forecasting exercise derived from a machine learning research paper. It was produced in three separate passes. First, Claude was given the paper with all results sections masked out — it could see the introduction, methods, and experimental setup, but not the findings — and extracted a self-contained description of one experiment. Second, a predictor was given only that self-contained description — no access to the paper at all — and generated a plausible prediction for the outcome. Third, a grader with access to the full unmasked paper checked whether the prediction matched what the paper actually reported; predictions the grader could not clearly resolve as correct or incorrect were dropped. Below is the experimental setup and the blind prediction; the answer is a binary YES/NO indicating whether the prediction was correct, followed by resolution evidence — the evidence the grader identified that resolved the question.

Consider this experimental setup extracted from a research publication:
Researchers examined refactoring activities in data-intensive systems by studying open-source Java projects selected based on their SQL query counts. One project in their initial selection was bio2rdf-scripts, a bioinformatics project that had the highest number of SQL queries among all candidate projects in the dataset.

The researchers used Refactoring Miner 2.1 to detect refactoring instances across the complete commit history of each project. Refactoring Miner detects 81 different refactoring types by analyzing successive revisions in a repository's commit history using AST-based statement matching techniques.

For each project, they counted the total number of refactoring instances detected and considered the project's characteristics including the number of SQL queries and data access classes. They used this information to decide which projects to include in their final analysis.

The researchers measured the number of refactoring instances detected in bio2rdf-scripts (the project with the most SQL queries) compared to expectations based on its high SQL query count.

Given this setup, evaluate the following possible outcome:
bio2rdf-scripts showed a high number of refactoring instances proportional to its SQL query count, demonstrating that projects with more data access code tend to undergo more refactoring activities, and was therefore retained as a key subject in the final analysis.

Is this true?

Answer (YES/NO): NO